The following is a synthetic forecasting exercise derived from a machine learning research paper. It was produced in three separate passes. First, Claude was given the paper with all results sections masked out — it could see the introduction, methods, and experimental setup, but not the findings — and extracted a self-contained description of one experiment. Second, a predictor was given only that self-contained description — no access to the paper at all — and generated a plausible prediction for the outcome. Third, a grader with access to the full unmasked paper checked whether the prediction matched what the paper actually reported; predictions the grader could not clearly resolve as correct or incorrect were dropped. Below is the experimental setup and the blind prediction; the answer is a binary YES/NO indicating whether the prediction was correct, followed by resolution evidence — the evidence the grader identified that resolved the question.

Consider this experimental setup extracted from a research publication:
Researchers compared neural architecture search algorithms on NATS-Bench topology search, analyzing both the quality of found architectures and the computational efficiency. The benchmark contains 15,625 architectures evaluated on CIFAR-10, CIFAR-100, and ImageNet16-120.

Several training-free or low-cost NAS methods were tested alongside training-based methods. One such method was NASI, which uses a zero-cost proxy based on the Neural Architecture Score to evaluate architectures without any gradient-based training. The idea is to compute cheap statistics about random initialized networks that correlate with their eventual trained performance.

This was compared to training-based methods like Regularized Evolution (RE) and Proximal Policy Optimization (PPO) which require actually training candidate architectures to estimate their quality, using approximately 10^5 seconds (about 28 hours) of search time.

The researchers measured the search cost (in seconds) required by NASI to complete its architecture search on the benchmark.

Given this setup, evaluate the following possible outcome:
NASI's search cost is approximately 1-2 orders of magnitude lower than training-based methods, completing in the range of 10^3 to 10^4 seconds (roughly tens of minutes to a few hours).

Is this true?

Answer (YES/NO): NO